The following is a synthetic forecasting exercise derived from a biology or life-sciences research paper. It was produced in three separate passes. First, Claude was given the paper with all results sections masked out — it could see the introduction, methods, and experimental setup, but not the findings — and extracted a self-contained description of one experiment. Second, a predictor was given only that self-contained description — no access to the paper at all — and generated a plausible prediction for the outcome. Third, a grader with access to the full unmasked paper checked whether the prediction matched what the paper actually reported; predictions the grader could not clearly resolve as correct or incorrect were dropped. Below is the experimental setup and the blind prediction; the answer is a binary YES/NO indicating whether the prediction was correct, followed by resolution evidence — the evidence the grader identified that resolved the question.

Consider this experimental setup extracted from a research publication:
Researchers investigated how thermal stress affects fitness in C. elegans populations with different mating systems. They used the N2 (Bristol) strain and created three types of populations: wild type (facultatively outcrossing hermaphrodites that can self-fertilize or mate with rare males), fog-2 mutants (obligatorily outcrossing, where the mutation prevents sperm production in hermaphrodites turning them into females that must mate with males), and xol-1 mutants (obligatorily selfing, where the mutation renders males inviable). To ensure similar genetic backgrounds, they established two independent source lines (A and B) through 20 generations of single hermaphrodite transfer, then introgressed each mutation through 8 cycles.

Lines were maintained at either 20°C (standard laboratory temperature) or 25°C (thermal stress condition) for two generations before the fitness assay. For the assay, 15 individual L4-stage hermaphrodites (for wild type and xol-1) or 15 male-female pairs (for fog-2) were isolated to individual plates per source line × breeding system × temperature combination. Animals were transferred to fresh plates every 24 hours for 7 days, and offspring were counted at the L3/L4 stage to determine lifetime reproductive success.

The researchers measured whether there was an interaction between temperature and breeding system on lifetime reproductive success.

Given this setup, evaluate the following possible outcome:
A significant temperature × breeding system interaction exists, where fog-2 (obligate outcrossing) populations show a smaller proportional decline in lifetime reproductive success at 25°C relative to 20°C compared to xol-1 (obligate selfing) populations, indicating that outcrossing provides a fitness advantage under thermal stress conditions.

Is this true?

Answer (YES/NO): NO